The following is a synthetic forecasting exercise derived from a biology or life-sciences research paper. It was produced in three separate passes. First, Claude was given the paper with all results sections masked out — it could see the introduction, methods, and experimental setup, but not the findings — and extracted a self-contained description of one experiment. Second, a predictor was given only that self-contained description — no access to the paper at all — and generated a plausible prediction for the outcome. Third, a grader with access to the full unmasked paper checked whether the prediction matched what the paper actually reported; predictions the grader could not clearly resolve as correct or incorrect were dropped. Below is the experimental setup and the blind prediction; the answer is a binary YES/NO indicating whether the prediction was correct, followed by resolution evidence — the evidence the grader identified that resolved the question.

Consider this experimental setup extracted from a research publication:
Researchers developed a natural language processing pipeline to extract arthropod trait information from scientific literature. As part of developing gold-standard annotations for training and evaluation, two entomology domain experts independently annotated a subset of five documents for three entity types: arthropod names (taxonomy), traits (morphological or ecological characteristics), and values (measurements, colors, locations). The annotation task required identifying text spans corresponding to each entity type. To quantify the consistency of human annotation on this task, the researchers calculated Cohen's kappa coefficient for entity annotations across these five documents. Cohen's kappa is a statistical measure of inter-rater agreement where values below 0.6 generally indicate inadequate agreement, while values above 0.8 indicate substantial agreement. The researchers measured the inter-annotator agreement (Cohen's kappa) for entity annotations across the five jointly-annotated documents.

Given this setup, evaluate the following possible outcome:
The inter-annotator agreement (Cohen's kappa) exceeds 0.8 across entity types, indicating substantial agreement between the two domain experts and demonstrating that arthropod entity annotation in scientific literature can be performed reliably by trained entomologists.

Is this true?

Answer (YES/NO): NO